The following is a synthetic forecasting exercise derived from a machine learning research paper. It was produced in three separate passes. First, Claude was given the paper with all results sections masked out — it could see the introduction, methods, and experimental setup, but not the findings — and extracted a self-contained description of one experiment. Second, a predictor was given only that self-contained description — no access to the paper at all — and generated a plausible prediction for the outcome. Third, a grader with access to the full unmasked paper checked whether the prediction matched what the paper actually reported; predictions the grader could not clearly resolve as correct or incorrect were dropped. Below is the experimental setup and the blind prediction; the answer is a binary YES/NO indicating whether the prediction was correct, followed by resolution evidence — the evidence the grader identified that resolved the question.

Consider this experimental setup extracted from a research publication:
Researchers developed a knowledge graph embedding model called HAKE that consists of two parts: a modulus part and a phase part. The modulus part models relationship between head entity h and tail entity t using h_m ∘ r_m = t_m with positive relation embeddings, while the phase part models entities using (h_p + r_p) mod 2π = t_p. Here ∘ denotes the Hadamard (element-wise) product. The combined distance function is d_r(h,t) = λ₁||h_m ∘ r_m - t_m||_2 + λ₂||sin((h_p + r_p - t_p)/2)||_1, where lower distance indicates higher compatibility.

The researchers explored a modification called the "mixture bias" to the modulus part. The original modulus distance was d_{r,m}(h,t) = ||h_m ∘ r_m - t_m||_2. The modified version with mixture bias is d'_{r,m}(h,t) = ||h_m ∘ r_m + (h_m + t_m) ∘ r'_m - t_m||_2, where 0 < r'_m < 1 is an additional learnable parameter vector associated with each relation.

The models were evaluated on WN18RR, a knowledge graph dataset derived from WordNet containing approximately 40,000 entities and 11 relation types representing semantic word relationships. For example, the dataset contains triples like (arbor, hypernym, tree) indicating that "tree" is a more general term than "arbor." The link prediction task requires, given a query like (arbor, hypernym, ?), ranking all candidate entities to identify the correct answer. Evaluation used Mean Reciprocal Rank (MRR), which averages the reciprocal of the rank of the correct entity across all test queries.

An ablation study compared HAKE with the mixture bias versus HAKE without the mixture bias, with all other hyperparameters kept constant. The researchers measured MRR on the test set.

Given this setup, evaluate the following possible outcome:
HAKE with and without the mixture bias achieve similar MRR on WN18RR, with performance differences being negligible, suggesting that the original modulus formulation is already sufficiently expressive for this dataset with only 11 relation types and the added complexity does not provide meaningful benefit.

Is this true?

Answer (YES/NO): NO